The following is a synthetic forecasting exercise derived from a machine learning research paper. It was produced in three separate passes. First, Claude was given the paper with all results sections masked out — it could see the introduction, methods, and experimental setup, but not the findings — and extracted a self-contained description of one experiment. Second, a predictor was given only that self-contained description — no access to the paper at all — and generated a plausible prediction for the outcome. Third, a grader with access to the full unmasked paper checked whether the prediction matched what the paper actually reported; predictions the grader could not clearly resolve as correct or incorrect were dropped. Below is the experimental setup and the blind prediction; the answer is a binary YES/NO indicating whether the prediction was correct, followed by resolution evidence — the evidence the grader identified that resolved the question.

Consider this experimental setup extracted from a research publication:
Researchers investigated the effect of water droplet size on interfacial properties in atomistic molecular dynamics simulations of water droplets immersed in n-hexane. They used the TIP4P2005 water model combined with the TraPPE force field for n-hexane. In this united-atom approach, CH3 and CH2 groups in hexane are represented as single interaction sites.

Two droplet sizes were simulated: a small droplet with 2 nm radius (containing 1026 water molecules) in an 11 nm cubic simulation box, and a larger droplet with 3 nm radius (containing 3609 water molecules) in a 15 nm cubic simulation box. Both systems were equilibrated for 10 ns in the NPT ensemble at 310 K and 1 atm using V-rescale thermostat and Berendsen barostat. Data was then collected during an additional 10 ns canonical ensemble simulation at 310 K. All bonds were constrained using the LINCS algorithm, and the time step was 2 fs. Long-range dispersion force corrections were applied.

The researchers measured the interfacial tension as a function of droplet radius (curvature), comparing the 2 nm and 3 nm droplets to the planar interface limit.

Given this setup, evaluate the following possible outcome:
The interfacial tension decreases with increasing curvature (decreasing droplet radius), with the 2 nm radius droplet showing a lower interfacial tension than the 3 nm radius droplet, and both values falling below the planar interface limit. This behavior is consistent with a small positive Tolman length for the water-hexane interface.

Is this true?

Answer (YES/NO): YES